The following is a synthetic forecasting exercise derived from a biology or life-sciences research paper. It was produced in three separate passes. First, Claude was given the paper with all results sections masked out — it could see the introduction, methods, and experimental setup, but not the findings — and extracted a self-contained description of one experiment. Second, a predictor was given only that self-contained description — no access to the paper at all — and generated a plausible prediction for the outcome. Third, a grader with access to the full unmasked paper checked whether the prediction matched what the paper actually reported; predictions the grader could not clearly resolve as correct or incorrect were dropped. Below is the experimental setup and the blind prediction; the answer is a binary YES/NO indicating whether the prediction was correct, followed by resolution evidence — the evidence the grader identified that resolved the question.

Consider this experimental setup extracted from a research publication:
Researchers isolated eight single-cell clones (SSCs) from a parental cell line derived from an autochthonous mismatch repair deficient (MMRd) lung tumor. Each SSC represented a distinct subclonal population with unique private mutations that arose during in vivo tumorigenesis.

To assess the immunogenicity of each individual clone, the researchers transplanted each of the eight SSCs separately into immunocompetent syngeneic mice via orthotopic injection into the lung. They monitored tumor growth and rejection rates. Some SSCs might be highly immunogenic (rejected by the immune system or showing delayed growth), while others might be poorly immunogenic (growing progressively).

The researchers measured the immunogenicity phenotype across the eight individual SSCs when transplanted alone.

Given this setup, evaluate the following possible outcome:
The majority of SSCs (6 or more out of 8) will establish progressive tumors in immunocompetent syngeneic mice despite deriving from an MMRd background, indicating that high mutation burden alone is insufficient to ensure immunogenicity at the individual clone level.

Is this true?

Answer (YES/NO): NO